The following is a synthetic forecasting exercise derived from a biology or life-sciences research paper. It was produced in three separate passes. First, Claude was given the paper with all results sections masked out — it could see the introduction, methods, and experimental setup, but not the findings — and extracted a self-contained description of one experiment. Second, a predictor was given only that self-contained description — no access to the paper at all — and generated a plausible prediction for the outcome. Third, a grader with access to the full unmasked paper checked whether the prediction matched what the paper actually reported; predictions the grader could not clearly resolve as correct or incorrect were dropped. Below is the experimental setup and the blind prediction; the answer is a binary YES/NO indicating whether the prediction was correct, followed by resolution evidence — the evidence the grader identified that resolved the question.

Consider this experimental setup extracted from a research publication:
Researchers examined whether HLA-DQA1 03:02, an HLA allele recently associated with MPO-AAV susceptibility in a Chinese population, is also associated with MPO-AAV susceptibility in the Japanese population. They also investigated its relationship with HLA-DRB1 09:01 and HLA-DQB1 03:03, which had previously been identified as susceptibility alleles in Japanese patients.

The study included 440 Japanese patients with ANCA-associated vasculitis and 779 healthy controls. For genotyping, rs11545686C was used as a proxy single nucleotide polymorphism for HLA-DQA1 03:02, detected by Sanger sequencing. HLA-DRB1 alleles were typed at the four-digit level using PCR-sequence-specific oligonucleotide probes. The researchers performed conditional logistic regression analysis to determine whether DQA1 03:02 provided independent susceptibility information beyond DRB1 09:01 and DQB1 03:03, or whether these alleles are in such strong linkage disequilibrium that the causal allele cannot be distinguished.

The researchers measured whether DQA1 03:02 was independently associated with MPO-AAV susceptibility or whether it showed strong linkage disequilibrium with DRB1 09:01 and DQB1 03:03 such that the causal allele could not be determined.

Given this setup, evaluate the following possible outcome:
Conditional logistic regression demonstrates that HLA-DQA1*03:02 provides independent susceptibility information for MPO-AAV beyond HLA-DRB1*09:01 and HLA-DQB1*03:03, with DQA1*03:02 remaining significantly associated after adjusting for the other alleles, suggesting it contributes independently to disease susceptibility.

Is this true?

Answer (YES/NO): NO